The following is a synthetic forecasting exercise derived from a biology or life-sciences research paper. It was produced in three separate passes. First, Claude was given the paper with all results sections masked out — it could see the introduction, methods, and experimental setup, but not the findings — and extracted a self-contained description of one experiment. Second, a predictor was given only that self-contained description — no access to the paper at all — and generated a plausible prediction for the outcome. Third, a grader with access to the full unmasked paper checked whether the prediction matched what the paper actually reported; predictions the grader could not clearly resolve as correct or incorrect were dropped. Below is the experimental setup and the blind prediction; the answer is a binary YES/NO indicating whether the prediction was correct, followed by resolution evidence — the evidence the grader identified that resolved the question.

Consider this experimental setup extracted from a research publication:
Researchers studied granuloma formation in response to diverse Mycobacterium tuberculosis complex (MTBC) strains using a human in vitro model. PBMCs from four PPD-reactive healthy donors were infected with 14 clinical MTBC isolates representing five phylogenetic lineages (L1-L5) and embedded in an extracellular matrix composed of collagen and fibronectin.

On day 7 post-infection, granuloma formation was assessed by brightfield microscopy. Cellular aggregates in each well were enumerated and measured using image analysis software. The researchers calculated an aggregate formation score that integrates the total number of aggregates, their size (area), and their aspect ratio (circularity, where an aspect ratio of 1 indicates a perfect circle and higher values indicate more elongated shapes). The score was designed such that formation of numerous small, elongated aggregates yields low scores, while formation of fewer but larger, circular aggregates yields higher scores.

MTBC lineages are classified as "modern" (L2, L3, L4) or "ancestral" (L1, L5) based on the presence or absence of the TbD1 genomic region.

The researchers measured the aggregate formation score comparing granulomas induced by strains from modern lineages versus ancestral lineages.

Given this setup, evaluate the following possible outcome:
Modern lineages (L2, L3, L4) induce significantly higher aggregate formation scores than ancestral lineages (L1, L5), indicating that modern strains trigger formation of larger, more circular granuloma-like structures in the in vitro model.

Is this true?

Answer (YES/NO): YES